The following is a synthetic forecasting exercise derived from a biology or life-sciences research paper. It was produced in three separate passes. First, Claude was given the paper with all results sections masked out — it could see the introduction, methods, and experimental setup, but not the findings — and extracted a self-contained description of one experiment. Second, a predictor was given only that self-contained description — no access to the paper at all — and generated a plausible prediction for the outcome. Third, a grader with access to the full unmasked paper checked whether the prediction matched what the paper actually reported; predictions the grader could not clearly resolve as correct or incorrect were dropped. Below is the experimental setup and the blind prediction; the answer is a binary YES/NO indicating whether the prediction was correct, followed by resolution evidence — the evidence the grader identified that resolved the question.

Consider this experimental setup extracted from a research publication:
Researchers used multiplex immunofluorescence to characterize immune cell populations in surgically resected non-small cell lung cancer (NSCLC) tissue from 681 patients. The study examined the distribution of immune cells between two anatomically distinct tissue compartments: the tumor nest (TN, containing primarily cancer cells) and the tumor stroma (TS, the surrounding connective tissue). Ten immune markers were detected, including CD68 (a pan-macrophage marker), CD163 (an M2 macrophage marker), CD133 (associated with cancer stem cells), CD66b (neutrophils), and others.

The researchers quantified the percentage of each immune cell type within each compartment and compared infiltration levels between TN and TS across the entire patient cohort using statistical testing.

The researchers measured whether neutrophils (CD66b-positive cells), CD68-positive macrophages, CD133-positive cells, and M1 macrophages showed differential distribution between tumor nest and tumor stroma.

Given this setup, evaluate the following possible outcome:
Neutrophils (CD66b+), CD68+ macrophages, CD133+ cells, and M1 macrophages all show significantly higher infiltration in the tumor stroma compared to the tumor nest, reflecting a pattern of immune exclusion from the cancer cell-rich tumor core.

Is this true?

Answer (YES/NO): NO